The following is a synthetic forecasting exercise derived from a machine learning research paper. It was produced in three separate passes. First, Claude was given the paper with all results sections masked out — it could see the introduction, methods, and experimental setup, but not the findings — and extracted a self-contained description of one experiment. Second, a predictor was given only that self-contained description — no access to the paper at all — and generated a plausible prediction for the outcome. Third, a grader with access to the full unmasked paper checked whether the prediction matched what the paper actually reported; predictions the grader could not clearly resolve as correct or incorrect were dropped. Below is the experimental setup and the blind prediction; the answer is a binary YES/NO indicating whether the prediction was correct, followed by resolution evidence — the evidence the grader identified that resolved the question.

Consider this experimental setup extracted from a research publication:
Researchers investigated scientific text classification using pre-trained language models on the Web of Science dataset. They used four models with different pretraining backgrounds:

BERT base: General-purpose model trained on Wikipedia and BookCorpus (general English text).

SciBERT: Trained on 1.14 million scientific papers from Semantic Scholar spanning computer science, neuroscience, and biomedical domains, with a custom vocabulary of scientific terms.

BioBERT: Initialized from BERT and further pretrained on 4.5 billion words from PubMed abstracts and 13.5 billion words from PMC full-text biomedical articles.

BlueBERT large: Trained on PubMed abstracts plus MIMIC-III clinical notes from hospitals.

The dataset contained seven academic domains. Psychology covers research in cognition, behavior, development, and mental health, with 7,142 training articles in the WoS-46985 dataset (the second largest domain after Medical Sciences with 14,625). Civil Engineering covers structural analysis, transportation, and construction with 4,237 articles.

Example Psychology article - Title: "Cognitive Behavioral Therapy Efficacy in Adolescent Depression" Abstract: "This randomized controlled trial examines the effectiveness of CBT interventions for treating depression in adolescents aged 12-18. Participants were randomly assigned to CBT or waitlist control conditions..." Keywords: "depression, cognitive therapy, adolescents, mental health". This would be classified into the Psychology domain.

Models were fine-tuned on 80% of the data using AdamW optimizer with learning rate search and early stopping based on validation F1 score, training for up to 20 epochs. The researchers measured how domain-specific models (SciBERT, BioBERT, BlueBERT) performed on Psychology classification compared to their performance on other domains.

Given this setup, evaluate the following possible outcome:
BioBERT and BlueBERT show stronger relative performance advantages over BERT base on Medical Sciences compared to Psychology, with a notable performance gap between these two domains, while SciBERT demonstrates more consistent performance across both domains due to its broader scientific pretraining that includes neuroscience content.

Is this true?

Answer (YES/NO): NO